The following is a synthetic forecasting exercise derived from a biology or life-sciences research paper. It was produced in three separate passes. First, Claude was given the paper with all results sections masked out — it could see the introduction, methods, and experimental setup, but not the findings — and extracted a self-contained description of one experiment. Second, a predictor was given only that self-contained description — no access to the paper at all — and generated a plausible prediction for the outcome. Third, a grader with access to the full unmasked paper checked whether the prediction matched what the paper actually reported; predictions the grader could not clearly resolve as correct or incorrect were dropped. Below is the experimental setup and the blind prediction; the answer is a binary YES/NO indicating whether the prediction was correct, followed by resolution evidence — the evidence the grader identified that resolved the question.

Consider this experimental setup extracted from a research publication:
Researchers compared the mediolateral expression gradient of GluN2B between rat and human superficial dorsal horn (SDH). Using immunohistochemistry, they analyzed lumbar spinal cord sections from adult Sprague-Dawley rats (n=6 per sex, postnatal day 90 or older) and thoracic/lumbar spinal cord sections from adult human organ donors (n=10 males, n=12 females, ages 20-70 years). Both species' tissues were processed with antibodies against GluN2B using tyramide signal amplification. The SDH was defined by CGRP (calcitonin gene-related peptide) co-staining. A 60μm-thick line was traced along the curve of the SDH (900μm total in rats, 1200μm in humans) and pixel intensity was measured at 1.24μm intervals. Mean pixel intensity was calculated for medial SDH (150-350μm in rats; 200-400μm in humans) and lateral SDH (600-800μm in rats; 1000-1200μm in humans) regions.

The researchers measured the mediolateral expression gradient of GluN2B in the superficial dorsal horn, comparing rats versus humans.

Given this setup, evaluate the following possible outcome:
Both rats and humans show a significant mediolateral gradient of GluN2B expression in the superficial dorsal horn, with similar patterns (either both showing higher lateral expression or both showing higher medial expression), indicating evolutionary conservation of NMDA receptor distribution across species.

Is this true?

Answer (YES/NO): NO